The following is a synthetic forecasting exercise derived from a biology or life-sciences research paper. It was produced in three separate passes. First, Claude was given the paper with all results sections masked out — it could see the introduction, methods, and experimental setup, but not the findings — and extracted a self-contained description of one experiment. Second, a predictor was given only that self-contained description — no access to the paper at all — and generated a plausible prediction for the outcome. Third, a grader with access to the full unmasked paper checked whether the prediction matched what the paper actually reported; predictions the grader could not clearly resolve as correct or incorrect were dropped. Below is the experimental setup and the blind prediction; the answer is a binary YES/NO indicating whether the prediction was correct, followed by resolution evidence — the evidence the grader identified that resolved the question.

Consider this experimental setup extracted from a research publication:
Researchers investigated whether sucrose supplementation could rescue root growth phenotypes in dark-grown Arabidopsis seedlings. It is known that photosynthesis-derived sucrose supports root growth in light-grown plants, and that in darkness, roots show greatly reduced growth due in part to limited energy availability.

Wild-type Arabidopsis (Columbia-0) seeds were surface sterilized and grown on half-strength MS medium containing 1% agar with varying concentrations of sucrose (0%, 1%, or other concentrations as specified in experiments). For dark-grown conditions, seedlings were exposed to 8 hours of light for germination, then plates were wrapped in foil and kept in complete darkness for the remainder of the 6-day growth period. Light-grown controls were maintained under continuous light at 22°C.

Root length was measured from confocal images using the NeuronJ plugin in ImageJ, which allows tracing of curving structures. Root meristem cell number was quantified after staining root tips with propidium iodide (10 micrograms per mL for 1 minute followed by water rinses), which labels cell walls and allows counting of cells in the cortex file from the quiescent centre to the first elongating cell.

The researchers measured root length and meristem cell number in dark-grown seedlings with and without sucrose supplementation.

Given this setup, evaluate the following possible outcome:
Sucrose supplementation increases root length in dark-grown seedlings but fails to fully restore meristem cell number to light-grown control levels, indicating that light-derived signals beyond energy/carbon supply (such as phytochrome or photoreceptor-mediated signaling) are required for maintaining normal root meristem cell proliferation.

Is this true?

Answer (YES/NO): YES